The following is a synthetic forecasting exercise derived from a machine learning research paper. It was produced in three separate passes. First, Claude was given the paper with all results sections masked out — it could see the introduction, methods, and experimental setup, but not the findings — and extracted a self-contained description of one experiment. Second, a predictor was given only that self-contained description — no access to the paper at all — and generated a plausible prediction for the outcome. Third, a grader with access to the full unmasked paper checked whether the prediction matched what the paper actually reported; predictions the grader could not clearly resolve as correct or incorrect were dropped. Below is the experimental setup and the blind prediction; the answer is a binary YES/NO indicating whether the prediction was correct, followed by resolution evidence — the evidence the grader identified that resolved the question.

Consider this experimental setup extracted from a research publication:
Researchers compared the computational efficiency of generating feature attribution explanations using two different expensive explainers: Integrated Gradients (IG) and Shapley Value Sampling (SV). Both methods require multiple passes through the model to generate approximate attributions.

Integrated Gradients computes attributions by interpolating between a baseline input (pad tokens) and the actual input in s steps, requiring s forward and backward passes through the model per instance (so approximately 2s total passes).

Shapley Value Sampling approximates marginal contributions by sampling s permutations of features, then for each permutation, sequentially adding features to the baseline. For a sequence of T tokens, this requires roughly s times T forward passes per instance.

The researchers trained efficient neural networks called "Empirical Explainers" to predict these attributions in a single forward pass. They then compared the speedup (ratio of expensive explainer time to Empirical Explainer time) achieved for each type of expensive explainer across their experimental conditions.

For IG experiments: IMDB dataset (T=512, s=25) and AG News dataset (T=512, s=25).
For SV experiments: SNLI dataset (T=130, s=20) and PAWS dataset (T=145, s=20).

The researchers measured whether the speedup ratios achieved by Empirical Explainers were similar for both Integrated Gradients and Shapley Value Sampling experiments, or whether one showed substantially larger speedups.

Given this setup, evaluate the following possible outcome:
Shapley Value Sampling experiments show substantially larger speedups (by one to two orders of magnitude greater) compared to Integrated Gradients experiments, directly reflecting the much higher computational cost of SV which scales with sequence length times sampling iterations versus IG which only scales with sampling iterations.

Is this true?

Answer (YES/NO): YES